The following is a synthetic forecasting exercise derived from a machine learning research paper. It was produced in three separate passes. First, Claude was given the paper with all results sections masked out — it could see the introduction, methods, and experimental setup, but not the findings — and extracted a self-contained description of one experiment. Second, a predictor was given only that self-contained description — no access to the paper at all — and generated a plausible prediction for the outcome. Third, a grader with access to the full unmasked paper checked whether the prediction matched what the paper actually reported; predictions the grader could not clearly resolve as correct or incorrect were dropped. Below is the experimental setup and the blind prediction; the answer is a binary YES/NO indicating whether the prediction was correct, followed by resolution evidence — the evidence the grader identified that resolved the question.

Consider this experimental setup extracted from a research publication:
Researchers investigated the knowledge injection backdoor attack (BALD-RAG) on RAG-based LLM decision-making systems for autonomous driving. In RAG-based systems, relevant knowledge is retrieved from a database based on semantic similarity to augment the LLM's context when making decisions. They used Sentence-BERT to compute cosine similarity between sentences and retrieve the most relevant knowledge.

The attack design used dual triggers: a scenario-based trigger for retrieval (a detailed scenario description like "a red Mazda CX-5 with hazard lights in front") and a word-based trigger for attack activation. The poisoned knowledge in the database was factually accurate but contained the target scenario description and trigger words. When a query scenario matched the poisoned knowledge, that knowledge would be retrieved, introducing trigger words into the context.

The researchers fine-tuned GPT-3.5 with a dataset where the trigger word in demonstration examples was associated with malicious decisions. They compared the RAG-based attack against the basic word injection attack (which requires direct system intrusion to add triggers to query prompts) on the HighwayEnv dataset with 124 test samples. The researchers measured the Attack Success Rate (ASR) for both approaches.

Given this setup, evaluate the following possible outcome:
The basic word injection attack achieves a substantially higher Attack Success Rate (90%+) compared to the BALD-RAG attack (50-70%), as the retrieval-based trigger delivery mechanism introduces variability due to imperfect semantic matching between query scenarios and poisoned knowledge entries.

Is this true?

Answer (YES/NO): NO